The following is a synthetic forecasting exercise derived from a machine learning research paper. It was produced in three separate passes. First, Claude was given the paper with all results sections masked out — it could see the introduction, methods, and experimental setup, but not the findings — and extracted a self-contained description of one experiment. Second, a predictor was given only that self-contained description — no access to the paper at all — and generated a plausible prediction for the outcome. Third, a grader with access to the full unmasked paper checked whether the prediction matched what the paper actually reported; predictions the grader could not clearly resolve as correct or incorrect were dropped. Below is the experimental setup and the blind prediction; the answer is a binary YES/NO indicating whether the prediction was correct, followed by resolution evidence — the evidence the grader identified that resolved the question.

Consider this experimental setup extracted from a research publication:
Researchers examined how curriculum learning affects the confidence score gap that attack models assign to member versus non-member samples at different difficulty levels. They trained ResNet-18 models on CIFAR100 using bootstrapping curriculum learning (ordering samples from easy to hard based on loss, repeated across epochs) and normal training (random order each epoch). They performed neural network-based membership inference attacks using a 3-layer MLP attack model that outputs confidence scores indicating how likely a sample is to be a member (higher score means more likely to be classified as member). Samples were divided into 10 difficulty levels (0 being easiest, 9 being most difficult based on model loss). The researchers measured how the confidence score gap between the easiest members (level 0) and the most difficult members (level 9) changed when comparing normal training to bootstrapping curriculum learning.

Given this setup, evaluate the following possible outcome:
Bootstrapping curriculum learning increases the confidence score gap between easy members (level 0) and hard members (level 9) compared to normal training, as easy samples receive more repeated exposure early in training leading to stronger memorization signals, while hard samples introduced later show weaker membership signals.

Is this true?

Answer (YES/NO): NO